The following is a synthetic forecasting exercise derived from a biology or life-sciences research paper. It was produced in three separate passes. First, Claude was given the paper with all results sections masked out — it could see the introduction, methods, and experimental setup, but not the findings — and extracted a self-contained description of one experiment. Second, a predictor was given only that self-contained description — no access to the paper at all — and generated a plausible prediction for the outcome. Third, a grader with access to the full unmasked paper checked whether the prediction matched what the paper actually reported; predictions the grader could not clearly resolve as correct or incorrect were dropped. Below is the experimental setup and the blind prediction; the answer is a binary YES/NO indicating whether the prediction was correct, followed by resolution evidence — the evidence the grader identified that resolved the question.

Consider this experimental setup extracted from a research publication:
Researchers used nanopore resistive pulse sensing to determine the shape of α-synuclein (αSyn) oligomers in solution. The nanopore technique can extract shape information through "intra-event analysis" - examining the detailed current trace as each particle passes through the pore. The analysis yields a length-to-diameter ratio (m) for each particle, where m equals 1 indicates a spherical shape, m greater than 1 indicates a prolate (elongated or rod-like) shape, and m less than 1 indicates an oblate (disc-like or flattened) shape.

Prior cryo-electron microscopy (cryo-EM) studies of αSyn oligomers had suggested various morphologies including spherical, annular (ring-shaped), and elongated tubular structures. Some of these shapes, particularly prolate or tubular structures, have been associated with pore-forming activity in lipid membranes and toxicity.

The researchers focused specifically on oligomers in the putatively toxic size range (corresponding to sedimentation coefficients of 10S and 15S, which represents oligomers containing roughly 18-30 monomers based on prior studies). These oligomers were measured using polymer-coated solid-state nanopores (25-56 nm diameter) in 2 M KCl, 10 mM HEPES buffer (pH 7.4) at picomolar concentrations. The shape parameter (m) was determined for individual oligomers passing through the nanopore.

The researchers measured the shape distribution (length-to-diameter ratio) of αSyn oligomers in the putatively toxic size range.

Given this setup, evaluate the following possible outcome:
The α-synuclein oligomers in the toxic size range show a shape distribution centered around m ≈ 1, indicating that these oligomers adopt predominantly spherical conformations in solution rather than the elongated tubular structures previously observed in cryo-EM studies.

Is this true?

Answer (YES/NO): NO